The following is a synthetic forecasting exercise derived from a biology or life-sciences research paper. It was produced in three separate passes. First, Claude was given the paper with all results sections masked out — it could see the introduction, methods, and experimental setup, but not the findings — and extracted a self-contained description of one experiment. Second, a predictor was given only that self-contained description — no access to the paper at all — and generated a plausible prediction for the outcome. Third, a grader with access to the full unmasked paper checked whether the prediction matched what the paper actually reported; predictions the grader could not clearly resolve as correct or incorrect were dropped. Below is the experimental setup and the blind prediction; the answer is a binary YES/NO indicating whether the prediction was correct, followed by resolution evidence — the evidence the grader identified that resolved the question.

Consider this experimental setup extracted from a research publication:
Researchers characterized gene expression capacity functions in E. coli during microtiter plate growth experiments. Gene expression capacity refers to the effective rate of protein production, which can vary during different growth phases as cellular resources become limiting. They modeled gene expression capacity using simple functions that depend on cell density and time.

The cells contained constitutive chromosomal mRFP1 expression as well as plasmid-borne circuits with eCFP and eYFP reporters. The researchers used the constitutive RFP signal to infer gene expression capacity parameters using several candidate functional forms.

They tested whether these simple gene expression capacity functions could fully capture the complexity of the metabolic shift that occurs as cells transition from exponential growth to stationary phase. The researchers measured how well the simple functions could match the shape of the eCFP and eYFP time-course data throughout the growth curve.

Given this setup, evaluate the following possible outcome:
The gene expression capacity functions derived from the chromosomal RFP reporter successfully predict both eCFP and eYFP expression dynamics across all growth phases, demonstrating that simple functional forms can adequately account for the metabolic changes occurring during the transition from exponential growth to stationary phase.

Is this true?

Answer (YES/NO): NO